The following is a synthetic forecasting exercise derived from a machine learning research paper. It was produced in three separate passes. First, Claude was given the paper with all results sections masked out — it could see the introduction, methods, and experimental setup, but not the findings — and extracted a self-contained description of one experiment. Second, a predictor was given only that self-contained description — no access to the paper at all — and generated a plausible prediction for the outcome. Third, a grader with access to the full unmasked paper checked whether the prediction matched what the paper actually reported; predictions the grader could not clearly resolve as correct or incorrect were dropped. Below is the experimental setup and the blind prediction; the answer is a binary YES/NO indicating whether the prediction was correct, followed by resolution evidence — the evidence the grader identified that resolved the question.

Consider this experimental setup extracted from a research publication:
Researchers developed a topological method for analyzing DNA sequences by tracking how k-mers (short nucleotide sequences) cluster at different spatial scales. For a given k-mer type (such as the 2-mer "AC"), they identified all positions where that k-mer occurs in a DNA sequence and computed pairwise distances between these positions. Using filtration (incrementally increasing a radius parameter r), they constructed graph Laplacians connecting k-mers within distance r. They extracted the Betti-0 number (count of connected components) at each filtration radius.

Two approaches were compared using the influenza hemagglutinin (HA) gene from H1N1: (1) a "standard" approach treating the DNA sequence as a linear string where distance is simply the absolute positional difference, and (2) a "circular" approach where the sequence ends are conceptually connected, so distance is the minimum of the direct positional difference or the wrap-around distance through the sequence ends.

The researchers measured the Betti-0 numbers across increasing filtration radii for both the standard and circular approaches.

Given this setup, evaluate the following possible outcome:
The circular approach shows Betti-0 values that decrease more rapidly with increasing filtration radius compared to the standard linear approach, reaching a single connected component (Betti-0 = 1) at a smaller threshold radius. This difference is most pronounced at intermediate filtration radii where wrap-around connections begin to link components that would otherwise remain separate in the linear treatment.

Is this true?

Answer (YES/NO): NO